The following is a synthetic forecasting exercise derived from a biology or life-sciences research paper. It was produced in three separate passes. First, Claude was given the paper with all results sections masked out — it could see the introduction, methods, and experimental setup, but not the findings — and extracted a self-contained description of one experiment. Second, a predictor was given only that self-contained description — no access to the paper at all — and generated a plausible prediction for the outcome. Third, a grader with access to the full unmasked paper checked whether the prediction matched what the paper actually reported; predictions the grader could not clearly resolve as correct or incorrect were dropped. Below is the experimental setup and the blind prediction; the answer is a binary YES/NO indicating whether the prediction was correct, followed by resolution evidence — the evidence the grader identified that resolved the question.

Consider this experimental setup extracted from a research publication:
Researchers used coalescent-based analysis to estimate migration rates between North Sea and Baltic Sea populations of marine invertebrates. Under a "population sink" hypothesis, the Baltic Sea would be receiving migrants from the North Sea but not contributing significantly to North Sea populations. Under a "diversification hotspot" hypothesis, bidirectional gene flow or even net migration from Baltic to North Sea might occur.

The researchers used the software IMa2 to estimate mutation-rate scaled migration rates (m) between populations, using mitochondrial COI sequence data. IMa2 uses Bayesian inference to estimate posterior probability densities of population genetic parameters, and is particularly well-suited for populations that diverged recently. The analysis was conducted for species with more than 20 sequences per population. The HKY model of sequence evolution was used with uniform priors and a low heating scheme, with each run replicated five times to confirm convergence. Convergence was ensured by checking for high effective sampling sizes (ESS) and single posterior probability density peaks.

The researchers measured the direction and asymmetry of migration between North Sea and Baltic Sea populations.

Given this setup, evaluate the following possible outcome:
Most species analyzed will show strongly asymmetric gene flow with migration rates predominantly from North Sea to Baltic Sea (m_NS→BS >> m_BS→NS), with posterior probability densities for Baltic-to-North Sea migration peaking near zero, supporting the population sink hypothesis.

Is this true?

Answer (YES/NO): NO